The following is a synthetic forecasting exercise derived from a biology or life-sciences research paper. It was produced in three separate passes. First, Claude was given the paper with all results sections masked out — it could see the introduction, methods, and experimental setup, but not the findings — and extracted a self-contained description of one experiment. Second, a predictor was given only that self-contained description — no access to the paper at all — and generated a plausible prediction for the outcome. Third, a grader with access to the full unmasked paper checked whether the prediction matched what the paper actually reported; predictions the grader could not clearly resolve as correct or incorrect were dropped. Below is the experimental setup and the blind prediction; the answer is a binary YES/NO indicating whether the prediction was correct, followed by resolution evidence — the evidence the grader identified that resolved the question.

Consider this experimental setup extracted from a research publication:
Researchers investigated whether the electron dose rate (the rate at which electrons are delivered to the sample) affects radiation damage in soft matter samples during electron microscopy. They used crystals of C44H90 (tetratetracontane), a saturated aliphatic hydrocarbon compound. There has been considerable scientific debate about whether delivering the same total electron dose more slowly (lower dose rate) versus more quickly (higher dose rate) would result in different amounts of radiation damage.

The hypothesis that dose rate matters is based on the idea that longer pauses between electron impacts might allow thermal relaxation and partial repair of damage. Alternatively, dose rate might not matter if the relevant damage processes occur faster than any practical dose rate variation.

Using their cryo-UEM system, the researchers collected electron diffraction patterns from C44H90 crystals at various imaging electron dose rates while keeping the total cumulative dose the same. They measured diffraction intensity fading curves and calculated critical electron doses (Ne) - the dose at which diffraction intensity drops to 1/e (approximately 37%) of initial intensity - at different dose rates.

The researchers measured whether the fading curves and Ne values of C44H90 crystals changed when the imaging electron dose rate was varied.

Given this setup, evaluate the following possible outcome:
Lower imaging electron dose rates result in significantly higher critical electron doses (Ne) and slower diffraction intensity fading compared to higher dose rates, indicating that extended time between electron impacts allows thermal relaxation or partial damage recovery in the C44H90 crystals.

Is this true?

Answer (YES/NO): NO